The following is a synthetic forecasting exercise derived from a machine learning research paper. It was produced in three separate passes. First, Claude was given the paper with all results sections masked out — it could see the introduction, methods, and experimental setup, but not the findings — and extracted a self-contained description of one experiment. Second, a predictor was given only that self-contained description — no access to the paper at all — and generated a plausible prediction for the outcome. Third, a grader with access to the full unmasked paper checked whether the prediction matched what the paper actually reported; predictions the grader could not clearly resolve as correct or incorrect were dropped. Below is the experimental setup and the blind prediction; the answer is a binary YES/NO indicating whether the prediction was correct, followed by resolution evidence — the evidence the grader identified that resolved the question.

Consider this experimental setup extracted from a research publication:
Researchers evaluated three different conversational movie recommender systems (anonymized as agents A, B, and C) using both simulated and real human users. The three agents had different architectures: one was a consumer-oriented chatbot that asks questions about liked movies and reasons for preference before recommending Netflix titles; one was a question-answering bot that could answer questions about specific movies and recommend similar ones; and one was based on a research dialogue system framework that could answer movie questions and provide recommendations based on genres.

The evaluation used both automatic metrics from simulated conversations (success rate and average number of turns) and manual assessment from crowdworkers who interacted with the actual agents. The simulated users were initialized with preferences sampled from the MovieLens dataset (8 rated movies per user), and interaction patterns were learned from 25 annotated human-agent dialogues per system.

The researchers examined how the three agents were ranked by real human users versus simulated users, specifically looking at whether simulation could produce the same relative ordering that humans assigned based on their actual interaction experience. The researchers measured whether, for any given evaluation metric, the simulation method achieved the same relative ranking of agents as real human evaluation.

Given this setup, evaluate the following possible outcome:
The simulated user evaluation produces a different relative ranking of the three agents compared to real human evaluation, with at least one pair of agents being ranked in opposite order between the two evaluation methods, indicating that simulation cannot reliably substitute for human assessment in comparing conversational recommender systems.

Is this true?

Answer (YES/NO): NO